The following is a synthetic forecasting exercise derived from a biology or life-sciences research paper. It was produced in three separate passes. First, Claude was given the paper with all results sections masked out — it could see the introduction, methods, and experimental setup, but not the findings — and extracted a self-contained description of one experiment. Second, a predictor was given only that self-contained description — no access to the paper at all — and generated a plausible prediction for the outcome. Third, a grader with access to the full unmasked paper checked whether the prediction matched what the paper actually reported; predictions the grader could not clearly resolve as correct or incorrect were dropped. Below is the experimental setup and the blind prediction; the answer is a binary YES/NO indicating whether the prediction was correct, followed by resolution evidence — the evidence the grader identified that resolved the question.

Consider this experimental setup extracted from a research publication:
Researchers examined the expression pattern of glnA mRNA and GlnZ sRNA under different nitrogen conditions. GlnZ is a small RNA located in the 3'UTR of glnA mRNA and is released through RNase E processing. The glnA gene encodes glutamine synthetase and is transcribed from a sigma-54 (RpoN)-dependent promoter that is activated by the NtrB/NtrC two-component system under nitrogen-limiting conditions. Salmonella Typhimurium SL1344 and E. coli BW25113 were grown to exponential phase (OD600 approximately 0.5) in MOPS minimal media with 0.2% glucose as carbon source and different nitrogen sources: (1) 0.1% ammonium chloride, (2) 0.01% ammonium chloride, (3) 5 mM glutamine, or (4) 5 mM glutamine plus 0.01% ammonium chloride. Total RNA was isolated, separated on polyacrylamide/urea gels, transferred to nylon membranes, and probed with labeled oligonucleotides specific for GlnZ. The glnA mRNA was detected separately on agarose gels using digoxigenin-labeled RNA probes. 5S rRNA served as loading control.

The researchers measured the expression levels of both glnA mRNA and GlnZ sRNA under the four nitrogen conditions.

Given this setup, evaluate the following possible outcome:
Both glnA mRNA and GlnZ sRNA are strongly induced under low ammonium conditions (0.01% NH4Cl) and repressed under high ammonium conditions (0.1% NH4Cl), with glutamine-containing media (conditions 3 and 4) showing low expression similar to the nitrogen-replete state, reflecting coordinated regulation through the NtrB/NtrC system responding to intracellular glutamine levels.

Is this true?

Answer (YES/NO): NO